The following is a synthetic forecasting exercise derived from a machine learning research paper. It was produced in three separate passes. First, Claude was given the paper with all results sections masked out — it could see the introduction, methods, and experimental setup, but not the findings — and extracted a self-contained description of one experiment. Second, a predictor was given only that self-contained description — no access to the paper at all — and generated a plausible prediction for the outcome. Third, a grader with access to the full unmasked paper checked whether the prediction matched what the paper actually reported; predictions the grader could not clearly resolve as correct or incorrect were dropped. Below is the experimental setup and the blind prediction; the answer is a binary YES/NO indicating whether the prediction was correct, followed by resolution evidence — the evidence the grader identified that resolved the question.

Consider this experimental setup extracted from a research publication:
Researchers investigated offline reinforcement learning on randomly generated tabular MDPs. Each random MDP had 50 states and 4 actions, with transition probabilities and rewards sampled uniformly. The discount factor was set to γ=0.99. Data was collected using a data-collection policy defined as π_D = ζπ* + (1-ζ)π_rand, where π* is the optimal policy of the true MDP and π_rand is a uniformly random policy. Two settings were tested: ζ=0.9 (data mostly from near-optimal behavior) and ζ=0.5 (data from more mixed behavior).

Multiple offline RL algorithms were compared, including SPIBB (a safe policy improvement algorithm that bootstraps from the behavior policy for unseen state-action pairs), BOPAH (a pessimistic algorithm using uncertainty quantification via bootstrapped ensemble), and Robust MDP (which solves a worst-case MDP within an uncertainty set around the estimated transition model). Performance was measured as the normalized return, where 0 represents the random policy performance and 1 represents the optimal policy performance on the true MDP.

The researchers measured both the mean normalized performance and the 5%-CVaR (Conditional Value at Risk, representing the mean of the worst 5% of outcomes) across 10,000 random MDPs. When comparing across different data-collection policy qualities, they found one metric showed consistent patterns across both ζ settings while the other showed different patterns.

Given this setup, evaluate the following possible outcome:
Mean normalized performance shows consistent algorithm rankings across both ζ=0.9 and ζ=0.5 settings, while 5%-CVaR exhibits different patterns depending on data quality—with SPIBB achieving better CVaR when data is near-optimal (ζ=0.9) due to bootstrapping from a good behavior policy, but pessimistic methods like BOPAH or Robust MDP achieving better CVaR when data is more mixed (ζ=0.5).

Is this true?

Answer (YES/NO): NO